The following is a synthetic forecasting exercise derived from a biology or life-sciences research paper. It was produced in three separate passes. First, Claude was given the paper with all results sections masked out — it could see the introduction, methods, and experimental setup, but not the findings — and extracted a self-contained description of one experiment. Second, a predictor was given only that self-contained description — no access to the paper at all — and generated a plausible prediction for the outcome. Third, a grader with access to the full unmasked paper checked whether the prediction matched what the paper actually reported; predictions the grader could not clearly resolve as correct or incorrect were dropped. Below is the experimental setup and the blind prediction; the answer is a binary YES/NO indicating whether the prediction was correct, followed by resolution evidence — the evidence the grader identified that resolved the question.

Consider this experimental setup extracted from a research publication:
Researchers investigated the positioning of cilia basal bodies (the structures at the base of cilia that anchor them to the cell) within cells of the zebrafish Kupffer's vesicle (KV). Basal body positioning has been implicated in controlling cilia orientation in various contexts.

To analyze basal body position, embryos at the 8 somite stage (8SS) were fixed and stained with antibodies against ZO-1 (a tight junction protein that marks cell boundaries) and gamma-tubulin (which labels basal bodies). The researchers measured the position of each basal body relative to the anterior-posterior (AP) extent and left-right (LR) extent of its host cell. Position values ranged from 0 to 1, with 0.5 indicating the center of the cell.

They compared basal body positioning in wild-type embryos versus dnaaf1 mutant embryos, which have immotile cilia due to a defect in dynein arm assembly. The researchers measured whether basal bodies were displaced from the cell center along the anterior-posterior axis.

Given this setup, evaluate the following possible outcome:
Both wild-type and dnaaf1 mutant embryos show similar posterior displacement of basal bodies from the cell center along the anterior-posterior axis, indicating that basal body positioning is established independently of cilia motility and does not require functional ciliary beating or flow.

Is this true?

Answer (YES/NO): NO